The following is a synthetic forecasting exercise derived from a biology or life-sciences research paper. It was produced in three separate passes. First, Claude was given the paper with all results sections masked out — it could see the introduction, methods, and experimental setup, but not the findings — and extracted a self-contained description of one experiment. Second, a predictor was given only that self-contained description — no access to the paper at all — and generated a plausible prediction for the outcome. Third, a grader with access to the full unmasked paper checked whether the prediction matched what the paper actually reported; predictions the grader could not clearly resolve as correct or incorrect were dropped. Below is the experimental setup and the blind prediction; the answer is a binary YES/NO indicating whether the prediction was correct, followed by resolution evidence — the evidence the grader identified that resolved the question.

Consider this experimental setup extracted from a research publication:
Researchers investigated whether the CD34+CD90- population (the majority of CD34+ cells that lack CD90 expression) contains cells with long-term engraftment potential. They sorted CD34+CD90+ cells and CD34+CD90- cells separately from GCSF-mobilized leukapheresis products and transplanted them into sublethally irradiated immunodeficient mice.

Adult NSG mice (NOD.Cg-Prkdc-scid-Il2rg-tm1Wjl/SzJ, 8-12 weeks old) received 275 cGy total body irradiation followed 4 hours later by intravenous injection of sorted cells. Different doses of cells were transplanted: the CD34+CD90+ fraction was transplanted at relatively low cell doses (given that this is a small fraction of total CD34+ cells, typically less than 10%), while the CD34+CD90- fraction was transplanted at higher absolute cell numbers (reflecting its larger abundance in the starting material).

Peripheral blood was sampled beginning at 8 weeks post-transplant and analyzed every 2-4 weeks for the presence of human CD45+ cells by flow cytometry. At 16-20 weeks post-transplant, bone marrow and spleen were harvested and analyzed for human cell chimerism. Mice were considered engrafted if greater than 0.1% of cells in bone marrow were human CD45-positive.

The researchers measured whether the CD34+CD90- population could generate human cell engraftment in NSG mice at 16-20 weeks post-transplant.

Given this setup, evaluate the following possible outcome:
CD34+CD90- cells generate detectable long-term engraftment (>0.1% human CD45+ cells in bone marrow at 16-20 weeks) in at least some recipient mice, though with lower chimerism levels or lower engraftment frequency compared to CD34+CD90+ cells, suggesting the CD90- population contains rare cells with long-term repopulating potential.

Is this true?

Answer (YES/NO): YES